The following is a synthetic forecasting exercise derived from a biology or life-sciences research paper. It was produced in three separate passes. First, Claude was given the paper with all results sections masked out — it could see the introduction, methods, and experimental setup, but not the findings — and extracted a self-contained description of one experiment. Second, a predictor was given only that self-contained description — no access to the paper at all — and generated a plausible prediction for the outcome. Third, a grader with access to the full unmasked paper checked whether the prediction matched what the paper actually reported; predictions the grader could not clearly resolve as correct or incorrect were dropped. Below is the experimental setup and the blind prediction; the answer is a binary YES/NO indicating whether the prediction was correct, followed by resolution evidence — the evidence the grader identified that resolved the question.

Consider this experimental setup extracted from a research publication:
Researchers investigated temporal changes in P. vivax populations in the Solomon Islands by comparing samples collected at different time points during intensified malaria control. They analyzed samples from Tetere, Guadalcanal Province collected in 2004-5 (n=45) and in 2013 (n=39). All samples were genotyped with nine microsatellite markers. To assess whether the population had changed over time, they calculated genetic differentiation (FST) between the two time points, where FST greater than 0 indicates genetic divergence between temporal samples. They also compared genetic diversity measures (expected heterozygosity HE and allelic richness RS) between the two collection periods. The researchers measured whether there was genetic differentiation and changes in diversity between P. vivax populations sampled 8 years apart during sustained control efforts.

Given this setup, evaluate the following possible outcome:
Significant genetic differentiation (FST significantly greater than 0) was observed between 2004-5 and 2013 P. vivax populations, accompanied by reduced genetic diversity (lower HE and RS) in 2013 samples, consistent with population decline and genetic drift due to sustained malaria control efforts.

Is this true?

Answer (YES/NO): YES